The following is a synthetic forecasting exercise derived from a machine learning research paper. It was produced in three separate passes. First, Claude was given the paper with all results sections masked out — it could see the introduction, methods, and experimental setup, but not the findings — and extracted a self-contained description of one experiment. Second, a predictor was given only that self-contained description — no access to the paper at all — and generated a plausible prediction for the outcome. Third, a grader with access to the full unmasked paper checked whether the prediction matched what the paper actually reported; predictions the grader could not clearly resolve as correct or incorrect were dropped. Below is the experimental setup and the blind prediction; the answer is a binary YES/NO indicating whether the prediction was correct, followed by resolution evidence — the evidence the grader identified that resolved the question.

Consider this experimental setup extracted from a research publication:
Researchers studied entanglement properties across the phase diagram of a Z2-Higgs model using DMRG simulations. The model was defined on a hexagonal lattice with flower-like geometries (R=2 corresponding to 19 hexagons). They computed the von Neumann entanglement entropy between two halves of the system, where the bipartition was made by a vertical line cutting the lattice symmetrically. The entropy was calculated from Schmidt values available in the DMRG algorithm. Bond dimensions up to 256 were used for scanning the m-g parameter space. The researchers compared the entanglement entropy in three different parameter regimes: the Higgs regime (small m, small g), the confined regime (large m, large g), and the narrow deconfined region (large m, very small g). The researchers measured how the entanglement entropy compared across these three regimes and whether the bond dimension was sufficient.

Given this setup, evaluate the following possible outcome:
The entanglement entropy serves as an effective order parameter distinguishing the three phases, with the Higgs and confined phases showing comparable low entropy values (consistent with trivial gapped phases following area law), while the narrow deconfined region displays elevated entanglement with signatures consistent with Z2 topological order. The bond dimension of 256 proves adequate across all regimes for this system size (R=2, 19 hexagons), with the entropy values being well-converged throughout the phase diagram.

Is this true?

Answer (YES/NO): NO